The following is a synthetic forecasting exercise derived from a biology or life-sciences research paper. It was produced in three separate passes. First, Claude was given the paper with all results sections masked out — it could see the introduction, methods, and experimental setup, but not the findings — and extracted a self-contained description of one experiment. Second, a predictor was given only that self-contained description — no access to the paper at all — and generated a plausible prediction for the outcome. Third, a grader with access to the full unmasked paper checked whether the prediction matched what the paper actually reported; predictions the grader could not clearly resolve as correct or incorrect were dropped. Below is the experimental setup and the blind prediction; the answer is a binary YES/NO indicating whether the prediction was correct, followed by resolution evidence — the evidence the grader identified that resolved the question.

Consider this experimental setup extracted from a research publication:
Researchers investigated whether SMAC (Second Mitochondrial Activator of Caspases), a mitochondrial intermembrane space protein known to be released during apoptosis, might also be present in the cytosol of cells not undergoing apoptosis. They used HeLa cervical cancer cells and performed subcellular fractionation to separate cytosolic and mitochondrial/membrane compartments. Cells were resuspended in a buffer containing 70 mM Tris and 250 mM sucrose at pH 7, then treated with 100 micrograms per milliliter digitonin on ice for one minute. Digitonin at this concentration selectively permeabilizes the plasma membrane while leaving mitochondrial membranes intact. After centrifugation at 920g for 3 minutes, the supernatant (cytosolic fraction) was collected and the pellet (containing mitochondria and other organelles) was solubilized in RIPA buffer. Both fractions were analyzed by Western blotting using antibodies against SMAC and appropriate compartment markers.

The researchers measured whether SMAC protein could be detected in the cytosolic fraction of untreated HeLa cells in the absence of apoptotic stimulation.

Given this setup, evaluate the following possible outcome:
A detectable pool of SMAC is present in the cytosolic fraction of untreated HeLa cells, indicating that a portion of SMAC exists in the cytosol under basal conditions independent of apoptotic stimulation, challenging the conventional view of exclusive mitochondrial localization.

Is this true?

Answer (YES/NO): YES